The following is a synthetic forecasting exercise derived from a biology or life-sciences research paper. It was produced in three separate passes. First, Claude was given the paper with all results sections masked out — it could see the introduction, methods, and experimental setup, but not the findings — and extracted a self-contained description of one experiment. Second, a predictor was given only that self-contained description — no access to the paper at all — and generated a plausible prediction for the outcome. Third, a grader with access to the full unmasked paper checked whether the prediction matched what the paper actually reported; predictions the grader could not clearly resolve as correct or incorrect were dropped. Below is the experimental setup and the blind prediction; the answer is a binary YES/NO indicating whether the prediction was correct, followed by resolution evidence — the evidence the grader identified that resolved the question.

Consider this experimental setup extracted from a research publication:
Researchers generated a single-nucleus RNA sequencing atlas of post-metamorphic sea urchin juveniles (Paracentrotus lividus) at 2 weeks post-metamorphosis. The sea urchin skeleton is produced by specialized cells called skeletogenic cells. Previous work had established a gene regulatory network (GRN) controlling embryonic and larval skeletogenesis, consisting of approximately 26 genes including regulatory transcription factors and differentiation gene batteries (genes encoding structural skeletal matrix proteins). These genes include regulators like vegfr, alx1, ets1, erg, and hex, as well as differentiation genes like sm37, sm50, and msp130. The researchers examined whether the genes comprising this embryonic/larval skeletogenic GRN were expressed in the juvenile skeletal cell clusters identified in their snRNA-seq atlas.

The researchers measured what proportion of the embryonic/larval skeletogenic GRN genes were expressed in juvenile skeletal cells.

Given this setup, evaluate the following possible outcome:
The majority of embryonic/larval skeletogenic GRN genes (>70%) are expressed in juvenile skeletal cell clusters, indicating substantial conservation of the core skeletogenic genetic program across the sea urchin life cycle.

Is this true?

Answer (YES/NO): YES